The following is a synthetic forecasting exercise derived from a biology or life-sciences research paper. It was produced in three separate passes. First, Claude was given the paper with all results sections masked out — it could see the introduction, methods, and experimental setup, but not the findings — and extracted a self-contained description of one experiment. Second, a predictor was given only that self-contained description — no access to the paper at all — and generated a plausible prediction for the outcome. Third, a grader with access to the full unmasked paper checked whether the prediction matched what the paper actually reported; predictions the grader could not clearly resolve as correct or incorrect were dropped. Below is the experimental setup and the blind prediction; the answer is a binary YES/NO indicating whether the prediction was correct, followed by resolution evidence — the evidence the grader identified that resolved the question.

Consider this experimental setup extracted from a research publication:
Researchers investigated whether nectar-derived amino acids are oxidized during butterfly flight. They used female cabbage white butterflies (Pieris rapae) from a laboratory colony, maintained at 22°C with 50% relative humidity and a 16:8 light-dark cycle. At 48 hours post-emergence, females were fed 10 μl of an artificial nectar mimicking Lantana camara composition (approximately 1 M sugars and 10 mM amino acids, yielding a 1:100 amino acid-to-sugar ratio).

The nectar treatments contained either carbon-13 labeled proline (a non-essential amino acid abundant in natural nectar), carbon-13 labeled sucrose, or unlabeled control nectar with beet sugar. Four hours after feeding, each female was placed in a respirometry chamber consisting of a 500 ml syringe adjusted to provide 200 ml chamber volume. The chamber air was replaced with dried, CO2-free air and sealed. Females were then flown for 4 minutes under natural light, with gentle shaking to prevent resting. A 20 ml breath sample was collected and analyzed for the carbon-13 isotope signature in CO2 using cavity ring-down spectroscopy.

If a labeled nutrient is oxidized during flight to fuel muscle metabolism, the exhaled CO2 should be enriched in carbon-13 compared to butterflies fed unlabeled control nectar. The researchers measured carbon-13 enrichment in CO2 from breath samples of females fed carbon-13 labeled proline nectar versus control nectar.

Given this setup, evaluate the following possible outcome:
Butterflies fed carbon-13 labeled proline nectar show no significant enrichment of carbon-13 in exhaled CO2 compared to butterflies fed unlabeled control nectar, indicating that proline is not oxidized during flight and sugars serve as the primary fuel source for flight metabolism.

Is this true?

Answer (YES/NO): NO